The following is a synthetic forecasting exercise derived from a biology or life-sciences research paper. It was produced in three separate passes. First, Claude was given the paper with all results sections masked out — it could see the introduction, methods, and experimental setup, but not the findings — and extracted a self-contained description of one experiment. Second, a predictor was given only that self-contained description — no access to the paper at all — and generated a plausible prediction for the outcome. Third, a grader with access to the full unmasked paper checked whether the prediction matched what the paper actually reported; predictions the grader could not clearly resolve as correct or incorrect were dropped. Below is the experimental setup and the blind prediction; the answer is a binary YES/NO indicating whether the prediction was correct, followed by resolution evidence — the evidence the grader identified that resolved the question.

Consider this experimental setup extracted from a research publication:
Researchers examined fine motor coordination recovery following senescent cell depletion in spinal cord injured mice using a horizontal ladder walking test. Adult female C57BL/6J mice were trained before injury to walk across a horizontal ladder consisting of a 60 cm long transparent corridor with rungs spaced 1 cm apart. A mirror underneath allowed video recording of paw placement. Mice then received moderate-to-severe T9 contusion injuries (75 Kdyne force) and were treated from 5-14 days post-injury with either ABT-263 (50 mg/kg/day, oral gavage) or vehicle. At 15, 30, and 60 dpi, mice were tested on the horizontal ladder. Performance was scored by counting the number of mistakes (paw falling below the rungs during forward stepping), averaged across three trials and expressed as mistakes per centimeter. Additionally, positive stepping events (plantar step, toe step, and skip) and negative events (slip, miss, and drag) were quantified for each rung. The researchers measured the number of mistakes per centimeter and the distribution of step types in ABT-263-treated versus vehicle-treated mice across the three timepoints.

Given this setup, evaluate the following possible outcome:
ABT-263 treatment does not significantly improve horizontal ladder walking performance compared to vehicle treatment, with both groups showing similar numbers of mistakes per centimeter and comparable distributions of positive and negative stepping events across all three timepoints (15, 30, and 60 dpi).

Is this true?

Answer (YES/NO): NO